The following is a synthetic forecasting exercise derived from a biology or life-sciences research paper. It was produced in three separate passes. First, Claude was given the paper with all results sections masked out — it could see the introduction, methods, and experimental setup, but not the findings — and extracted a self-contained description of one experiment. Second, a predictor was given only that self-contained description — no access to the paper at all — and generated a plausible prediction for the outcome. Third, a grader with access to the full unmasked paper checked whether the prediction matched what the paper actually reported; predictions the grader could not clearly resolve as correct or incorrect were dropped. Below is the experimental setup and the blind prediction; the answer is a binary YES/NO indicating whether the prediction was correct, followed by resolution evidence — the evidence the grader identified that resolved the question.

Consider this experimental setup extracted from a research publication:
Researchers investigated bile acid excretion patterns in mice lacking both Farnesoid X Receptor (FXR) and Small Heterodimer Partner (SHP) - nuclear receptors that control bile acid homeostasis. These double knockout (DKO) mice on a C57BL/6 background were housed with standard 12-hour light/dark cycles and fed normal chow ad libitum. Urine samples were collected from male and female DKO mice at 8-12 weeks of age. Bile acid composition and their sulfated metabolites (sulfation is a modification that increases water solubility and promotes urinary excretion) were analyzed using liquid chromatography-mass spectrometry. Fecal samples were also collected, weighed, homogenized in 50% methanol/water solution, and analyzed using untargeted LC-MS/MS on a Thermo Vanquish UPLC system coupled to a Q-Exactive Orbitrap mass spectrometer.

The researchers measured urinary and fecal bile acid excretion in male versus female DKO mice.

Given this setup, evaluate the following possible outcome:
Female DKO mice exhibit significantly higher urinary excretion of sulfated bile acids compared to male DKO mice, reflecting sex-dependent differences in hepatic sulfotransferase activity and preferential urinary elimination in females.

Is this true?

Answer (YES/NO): NO